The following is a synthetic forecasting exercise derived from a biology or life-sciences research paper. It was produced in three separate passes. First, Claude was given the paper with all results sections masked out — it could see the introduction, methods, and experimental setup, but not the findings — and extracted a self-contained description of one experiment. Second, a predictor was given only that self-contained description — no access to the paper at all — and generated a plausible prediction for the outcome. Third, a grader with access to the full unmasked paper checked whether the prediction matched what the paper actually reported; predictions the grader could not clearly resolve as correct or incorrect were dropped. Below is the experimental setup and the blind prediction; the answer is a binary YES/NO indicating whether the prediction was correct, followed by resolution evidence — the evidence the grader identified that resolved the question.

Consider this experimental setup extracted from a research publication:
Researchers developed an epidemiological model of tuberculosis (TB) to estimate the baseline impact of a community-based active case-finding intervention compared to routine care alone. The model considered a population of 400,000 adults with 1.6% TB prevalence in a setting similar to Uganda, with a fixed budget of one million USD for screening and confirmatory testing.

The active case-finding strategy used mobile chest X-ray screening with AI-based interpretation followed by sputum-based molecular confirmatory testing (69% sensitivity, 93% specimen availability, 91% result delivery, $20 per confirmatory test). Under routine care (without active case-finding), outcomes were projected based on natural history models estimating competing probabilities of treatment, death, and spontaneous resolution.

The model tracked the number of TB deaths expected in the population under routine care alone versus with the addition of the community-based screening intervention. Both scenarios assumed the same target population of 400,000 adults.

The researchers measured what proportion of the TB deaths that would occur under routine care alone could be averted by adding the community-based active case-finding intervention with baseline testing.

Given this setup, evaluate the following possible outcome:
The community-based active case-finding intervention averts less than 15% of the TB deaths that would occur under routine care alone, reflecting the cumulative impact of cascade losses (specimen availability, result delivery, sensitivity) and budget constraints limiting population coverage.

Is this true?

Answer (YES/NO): YES